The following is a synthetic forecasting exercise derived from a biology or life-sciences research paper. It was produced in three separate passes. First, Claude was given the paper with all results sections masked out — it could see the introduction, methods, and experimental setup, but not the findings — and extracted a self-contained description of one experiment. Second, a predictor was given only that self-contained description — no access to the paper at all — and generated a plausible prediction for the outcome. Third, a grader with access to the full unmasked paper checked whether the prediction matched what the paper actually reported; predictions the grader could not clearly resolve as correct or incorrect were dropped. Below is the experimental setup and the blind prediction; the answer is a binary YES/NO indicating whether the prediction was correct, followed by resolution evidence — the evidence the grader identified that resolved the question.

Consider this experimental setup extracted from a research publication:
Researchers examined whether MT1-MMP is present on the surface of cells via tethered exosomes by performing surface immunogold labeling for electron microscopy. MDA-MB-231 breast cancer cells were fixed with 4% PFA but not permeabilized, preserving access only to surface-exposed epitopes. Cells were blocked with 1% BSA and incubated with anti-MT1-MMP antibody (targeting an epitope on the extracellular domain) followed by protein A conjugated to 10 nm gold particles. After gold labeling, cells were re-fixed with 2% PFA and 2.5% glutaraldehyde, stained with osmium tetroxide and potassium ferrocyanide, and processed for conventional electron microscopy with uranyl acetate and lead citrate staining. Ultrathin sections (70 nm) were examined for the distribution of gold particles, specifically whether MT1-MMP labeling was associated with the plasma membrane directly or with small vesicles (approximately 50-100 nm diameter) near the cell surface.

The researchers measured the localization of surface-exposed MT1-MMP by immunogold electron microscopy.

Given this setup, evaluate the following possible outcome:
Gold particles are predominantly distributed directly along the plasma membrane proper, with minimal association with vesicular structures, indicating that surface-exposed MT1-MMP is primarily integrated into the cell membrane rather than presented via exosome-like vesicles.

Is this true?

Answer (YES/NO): NO